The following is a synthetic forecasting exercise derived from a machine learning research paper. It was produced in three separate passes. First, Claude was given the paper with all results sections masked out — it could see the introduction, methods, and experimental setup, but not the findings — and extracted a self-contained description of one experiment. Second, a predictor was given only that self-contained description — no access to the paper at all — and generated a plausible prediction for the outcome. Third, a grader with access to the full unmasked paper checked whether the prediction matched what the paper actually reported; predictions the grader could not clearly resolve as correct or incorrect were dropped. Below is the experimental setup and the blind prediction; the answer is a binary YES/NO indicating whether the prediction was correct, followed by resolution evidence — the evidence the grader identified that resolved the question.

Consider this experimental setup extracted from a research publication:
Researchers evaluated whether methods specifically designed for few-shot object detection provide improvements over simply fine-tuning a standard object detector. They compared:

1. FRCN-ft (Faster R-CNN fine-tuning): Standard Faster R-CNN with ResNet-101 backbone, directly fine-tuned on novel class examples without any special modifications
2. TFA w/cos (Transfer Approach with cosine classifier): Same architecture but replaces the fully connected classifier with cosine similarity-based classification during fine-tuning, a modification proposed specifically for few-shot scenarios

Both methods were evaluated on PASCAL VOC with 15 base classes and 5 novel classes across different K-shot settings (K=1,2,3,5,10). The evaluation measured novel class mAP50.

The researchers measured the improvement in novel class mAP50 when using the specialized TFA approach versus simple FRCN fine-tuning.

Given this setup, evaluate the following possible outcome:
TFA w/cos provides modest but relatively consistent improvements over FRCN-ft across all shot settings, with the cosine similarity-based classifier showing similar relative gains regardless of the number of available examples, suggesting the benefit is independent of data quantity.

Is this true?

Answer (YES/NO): NO